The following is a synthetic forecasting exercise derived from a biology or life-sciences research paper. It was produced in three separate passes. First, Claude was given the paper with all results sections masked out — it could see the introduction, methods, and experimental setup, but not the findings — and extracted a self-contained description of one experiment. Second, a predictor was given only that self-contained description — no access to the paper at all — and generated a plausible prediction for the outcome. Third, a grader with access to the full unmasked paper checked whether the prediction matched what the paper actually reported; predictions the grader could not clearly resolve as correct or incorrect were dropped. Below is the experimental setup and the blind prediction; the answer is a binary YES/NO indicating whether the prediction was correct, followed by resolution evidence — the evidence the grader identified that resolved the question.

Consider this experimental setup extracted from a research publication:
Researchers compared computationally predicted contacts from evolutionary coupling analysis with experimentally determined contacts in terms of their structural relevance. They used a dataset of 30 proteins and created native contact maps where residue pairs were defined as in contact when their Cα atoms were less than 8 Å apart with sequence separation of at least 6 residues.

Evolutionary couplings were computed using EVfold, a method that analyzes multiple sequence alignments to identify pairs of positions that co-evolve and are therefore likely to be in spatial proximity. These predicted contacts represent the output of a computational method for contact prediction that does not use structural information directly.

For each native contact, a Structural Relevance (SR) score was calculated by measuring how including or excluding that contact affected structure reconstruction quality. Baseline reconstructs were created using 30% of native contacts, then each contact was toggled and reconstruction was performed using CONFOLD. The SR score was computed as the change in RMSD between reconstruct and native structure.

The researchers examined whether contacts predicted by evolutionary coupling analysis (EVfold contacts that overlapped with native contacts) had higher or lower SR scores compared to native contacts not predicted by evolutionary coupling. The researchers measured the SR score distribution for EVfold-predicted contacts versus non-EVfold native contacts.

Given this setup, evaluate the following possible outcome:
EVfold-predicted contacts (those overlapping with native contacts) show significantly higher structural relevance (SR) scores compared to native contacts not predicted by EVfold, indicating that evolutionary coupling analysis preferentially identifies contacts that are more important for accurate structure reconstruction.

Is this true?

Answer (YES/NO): NO